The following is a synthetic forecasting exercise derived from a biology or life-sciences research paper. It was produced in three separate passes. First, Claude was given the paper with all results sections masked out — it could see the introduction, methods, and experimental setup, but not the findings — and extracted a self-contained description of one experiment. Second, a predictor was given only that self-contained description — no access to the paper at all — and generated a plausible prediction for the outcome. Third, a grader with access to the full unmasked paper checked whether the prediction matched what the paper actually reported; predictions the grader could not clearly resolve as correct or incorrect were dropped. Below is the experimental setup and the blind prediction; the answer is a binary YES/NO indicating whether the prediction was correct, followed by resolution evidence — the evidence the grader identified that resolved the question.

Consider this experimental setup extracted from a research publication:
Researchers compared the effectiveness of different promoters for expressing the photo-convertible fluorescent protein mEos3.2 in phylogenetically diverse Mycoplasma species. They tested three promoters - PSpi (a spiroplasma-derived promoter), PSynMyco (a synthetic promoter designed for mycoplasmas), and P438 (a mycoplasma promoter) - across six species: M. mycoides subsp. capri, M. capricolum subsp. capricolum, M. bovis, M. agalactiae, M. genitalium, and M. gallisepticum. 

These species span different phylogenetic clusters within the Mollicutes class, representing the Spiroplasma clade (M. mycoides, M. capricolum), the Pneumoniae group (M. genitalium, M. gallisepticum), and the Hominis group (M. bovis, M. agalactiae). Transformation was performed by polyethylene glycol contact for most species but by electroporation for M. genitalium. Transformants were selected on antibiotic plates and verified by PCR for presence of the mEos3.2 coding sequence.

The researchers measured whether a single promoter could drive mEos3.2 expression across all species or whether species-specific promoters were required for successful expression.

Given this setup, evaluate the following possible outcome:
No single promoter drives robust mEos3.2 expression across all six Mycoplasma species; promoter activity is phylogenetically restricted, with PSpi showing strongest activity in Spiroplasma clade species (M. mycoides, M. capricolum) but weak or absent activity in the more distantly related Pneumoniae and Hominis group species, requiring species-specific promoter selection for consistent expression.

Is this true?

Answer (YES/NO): NO